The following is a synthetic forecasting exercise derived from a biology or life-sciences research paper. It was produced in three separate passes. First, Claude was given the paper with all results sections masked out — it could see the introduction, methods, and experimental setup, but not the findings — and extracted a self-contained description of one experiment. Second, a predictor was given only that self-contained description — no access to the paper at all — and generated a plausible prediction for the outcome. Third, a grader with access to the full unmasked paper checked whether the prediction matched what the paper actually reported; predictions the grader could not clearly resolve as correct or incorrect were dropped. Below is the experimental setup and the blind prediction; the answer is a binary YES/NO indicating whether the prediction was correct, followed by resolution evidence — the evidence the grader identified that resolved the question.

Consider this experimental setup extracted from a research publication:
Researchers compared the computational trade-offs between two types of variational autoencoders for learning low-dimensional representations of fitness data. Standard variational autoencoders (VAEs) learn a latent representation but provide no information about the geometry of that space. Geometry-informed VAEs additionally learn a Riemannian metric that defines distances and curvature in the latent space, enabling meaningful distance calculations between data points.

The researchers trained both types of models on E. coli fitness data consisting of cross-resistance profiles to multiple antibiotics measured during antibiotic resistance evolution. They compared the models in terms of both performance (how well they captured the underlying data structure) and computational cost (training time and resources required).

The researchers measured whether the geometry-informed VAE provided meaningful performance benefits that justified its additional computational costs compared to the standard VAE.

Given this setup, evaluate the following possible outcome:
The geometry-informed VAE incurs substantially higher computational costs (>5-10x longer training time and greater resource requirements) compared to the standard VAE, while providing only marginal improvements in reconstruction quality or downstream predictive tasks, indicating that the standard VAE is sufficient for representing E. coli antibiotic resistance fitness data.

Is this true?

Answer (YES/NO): NO